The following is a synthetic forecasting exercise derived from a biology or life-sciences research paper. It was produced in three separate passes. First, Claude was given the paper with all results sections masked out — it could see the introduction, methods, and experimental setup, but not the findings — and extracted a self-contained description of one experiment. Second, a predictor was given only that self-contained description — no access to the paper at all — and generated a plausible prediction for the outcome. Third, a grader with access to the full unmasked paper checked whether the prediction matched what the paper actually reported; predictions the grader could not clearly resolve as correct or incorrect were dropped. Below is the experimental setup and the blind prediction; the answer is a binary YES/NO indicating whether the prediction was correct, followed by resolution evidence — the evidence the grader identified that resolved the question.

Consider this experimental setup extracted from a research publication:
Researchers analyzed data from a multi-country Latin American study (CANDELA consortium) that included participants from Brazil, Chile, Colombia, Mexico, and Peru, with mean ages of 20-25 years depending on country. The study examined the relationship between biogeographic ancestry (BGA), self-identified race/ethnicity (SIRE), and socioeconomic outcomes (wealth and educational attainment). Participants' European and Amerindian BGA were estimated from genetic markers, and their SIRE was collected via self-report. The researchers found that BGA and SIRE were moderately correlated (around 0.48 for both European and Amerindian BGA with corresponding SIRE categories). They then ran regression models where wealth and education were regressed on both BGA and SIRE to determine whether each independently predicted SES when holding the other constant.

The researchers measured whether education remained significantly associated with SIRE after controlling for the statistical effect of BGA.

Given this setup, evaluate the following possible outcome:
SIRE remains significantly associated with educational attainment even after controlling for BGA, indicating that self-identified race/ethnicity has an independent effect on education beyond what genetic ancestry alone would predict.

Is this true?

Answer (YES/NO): NO